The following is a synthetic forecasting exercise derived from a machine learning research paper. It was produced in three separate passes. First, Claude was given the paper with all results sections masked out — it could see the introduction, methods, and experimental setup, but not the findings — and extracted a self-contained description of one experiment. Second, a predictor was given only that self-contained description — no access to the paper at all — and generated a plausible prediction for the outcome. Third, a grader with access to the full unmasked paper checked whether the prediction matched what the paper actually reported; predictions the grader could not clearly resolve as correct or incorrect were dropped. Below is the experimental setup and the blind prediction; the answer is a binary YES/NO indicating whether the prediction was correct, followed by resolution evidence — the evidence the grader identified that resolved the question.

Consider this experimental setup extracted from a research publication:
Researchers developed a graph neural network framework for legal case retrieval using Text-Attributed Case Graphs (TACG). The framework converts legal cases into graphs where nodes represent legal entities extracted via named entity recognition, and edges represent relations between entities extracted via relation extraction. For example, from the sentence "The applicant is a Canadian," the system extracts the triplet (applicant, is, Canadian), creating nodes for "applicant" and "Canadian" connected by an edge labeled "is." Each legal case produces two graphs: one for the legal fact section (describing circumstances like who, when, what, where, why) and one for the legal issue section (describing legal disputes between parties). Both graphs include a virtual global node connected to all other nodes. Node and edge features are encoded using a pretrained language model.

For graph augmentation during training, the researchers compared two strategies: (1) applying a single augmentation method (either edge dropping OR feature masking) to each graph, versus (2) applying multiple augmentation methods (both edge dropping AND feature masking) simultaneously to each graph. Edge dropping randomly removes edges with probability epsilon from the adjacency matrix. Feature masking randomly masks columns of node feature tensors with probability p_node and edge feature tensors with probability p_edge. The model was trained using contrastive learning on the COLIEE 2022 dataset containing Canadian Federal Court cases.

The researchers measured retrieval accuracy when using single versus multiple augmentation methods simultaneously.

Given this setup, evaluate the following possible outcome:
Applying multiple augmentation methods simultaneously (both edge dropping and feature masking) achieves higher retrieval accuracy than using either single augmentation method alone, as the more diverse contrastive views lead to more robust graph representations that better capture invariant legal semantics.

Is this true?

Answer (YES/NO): NO